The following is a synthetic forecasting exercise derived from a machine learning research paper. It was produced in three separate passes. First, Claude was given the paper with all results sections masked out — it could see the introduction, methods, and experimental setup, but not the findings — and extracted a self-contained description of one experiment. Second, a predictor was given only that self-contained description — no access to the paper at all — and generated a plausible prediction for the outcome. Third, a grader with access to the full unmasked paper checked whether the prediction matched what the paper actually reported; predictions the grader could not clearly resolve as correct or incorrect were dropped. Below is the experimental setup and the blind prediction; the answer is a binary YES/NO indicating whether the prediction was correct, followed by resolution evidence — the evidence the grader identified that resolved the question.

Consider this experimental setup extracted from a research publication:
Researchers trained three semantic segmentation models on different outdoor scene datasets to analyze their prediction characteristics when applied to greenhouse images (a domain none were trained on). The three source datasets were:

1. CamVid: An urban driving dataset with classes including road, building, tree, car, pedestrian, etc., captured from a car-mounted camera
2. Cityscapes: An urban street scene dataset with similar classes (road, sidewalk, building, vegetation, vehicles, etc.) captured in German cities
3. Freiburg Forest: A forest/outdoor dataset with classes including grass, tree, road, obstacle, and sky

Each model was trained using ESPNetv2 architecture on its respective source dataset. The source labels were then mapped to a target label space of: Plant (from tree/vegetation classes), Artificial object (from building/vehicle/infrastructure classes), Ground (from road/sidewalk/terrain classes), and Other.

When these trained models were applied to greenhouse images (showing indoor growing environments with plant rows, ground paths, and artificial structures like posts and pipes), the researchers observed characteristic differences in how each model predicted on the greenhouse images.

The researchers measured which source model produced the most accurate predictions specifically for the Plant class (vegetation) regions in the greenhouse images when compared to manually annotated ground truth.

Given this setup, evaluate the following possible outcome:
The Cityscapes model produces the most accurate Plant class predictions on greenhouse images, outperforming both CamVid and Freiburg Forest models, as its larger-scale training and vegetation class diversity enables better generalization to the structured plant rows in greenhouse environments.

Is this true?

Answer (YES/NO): NO